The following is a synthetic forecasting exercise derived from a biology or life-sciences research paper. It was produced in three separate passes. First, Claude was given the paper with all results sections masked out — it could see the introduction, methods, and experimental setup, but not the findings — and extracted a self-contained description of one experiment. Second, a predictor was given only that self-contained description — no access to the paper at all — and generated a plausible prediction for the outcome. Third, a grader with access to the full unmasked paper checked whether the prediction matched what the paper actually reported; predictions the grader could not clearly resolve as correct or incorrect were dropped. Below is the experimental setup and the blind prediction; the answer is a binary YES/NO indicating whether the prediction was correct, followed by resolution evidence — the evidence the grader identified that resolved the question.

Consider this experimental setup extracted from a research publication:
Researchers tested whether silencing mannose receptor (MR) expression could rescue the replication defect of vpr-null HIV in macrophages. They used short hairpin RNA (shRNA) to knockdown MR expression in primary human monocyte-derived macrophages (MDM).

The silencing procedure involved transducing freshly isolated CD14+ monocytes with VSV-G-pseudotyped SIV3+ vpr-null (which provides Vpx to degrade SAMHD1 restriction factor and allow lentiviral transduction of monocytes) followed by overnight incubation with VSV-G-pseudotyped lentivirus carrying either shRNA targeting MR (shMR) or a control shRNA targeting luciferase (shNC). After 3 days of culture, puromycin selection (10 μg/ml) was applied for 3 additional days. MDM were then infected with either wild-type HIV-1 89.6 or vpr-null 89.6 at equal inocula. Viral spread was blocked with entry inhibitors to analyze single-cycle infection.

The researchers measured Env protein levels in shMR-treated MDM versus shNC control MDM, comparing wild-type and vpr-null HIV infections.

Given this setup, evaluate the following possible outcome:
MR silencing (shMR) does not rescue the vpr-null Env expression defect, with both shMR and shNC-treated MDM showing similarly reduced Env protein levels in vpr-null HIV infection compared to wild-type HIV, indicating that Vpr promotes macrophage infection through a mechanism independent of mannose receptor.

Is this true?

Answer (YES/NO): NO